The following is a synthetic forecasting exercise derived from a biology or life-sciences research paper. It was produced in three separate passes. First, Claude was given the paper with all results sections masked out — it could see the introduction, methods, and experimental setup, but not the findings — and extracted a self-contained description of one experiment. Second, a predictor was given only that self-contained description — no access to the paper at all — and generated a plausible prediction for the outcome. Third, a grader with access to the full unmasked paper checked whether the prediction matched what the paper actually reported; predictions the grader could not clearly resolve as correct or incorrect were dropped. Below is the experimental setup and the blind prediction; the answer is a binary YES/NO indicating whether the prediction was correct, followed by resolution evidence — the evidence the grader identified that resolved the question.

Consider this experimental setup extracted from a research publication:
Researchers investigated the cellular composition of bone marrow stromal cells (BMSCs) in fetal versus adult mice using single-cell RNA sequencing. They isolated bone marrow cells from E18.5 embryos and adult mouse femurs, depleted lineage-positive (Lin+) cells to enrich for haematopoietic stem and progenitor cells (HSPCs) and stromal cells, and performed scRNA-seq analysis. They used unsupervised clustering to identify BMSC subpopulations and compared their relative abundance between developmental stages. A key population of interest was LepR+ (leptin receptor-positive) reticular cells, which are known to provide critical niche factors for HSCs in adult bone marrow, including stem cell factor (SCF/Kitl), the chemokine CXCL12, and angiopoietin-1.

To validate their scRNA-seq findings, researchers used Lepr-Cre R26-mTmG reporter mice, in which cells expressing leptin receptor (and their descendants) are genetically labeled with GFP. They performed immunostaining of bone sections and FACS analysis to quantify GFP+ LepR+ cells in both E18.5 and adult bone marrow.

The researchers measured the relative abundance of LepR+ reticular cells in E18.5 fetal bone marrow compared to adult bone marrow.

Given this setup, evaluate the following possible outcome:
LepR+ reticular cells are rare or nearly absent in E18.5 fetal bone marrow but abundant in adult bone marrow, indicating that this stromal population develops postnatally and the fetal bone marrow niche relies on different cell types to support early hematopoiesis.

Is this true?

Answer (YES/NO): YES